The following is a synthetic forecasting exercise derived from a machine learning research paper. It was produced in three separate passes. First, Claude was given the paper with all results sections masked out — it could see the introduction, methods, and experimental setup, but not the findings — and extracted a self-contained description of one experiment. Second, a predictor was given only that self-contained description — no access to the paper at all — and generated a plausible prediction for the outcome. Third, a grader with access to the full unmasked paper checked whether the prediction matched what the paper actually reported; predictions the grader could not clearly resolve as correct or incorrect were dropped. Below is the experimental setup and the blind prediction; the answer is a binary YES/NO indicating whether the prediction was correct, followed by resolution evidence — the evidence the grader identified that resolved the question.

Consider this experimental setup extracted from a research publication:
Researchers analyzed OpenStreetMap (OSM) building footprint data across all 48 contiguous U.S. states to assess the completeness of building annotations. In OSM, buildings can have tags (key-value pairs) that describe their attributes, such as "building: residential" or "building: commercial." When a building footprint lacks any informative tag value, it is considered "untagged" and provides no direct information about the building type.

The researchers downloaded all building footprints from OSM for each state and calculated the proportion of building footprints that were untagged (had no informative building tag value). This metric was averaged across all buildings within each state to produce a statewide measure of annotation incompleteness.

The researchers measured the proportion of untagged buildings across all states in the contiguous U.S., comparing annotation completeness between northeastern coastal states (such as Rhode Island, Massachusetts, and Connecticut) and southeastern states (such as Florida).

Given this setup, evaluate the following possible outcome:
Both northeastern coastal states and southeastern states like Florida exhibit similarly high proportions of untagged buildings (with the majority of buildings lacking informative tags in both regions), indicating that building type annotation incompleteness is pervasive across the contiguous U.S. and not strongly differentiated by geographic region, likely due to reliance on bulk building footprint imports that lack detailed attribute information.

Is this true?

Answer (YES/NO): NO